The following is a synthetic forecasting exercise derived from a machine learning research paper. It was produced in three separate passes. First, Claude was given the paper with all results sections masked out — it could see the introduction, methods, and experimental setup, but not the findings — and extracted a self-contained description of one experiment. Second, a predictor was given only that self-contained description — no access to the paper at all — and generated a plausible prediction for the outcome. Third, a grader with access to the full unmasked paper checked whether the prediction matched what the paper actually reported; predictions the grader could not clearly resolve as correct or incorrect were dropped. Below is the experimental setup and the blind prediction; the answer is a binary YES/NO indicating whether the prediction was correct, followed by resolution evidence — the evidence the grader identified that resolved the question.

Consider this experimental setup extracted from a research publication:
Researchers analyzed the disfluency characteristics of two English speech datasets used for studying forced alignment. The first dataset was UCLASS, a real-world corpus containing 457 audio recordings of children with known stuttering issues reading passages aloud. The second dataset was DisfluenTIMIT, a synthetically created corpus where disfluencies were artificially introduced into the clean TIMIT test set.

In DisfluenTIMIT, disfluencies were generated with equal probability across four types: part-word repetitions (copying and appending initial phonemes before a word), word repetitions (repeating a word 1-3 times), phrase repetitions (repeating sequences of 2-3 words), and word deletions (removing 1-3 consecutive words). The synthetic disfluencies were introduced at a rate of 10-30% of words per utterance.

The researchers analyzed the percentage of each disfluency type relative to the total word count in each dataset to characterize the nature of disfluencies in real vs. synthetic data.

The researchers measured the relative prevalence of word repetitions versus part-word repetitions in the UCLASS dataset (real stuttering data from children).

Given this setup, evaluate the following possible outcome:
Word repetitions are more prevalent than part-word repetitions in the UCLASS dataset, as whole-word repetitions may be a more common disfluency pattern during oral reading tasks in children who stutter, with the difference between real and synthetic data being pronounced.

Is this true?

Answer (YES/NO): YES